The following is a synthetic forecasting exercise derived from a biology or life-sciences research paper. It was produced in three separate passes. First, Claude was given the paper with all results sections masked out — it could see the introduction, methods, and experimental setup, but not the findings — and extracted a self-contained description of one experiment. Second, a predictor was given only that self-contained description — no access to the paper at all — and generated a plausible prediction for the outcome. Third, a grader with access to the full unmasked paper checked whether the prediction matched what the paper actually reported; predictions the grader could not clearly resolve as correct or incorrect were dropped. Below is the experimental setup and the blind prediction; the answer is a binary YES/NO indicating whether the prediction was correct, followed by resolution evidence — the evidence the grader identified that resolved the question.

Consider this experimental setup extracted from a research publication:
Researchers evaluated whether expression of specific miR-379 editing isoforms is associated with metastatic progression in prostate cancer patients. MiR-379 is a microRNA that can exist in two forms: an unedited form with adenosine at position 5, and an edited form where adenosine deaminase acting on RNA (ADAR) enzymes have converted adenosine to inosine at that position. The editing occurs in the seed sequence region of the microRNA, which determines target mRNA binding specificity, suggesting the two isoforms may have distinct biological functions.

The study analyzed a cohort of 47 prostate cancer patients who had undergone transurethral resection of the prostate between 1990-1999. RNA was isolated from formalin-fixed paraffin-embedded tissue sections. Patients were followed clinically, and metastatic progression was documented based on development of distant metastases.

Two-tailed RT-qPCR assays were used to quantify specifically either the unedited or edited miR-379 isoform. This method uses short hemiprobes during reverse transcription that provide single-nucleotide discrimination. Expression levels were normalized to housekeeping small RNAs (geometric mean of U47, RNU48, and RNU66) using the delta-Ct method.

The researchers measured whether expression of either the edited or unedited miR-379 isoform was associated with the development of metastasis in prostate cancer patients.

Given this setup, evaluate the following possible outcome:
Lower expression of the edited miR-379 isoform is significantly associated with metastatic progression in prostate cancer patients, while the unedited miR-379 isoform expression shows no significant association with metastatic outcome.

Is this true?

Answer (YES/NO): NO